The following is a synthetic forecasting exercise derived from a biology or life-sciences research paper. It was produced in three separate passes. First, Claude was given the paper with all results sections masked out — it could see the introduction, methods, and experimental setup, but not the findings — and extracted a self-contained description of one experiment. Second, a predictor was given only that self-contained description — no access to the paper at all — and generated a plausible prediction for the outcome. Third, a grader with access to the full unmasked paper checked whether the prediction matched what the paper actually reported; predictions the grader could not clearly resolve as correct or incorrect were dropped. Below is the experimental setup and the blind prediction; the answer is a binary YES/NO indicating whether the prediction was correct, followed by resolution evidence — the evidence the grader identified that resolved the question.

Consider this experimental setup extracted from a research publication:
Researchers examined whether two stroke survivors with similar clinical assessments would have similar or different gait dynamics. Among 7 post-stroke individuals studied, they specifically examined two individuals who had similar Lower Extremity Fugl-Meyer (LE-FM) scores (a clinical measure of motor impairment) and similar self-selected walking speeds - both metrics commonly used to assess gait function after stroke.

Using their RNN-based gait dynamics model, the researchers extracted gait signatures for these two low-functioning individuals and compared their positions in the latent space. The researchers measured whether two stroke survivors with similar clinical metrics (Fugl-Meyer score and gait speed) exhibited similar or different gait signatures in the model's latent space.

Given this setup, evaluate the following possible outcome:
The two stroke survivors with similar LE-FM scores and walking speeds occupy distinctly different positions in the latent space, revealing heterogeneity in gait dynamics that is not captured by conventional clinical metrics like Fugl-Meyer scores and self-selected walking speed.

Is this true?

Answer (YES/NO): YES